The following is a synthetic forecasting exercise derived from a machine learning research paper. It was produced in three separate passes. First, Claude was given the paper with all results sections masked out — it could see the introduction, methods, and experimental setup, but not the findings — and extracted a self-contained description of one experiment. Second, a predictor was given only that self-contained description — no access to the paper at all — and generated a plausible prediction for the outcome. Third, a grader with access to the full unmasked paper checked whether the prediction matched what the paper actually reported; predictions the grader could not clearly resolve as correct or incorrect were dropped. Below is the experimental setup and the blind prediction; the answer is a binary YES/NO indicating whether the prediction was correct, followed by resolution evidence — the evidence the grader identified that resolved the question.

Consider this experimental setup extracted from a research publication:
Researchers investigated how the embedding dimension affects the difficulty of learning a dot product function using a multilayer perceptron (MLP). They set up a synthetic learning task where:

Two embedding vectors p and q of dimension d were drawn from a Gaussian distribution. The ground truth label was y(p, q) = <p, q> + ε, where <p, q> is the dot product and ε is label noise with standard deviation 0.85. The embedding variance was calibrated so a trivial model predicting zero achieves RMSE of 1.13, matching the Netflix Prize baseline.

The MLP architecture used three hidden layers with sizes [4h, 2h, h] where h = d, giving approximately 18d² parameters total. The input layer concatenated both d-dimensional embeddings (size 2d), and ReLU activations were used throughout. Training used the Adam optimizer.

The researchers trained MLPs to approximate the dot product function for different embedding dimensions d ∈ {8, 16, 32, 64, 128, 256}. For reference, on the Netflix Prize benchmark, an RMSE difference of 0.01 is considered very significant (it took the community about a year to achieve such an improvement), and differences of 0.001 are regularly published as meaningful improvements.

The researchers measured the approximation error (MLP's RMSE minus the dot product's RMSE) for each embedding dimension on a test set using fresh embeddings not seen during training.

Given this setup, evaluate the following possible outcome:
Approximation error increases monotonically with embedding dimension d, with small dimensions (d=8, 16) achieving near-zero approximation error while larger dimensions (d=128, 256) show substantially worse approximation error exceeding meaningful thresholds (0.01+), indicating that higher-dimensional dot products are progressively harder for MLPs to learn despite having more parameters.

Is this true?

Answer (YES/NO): NO